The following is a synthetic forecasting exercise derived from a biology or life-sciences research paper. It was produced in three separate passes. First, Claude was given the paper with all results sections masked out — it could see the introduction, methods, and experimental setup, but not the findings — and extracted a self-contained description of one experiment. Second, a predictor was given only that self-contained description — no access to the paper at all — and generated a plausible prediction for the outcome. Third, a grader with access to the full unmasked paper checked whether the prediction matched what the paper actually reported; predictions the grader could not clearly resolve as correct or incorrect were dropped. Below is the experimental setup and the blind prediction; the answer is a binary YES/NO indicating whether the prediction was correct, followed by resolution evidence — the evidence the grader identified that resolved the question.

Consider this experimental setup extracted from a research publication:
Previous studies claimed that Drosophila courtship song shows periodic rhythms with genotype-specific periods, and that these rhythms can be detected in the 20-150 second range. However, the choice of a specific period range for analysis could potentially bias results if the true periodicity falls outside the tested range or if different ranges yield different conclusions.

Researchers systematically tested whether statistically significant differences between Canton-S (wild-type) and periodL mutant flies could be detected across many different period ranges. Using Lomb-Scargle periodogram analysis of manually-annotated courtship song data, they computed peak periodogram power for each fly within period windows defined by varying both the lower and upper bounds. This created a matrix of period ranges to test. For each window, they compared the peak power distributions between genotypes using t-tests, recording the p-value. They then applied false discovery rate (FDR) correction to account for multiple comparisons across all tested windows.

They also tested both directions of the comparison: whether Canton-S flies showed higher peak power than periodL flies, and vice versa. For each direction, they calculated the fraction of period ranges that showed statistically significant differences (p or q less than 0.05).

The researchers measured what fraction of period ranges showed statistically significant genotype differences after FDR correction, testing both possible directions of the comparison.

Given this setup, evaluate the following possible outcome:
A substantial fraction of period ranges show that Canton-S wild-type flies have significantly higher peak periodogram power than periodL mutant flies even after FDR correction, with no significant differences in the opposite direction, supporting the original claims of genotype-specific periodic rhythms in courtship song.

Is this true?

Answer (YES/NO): NO